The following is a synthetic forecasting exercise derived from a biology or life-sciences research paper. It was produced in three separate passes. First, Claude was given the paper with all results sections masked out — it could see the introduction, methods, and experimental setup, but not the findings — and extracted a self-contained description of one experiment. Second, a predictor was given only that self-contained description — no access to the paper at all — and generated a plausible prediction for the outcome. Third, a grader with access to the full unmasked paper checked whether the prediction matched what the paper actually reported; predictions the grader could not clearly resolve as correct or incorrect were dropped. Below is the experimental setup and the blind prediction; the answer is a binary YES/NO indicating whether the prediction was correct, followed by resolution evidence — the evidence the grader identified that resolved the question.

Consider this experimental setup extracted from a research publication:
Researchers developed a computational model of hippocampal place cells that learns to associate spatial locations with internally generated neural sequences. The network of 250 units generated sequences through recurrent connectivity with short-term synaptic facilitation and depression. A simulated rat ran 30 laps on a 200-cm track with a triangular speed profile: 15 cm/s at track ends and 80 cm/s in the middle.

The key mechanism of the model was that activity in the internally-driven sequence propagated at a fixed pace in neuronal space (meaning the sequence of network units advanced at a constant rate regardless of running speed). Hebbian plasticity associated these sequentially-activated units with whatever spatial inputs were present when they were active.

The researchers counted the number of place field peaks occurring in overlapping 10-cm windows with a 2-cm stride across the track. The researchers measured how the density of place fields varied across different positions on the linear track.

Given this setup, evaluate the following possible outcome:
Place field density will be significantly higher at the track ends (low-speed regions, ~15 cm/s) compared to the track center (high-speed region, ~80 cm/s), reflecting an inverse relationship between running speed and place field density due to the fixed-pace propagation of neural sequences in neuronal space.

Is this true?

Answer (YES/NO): YES